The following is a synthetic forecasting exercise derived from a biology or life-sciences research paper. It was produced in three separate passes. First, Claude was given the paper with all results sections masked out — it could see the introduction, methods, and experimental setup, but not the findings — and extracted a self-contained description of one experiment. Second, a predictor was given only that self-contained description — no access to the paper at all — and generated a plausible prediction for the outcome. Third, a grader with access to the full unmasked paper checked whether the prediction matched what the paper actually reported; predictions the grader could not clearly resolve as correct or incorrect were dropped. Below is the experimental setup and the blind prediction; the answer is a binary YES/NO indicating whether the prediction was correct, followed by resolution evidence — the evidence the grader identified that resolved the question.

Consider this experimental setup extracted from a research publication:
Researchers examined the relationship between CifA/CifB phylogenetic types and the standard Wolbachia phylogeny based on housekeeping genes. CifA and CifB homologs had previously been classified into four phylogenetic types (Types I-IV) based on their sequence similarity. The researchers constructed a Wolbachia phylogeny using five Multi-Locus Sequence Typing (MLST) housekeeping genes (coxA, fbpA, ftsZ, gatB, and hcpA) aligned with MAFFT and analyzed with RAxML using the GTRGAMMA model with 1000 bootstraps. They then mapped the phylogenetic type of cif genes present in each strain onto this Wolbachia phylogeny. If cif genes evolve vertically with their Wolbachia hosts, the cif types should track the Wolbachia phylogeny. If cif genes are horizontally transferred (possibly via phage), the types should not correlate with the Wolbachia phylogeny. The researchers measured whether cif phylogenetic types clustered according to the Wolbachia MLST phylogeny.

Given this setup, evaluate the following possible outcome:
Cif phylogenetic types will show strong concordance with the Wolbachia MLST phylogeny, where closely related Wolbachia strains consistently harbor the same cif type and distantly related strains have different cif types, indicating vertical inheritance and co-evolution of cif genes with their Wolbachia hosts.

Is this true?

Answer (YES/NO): NO